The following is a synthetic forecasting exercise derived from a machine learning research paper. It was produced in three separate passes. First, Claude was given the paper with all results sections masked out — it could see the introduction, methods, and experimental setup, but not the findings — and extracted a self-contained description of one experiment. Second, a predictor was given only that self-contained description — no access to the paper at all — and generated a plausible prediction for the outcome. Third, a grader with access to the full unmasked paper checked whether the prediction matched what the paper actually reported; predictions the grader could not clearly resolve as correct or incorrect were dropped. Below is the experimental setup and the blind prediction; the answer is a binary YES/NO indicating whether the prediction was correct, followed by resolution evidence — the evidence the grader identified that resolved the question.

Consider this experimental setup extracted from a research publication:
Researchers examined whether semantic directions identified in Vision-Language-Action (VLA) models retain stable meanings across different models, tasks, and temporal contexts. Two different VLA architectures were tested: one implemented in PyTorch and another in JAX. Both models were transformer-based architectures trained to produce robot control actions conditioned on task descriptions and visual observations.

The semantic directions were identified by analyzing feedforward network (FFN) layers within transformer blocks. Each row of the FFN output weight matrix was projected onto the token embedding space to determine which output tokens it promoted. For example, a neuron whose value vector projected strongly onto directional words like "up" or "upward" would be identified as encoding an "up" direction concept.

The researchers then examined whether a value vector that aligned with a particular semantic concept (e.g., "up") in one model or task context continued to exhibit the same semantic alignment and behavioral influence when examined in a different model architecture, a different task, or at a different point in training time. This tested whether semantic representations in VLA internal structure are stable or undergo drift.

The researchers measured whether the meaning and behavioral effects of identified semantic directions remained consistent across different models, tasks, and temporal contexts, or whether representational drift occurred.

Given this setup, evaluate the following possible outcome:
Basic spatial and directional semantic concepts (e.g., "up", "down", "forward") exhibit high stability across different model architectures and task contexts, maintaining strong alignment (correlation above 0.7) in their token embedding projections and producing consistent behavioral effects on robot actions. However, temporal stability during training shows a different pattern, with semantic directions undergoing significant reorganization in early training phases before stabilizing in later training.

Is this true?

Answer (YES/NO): NO